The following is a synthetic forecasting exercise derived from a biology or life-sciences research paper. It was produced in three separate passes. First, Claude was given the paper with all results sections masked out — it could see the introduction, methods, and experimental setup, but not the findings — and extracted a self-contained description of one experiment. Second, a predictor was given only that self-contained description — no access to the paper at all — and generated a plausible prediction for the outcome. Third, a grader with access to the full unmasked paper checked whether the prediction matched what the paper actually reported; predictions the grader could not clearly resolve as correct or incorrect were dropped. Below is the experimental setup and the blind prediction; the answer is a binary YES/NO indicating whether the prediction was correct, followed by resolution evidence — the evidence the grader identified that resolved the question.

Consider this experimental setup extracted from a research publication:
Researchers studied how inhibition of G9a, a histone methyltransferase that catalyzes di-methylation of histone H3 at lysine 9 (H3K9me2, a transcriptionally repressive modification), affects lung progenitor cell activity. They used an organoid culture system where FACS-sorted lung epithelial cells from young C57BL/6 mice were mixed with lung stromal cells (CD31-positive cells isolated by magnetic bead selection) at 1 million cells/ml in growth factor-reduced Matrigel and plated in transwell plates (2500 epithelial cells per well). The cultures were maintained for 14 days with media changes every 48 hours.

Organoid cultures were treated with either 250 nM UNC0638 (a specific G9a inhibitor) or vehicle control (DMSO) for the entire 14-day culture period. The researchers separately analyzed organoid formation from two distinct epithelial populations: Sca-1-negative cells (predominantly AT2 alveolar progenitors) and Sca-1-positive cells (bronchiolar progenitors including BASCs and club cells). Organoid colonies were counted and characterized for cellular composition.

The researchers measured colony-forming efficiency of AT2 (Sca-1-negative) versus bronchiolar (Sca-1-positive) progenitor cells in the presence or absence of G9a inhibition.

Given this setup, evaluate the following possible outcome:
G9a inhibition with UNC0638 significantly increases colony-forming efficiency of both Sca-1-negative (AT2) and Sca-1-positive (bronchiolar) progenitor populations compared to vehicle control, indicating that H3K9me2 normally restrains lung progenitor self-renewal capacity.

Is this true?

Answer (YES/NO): NO